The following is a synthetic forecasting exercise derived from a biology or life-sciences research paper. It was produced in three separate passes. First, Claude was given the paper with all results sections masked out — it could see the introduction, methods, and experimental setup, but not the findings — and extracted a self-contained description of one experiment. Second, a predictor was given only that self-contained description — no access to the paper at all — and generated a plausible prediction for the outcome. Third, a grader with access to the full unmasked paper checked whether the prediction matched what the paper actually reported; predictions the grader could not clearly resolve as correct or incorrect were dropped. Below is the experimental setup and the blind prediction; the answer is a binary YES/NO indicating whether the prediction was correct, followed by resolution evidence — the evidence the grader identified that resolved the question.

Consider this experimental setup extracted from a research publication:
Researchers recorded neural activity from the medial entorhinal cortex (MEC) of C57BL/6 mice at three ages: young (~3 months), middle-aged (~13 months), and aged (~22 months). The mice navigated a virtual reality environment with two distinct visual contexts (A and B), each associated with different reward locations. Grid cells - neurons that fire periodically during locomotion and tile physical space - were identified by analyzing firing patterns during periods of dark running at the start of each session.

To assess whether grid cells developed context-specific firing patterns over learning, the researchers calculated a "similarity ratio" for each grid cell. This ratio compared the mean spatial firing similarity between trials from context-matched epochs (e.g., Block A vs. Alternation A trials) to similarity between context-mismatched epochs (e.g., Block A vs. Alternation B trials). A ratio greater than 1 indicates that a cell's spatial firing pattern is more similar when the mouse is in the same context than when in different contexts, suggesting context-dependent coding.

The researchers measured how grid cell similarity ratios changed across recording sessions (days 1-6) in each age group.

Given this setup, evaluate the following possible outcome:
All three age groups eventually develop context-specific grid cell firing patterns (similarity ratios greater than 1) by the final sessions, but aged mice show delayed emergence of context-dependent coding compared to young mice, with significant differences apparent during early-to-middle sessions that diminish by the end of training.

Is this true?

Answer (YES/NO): NO